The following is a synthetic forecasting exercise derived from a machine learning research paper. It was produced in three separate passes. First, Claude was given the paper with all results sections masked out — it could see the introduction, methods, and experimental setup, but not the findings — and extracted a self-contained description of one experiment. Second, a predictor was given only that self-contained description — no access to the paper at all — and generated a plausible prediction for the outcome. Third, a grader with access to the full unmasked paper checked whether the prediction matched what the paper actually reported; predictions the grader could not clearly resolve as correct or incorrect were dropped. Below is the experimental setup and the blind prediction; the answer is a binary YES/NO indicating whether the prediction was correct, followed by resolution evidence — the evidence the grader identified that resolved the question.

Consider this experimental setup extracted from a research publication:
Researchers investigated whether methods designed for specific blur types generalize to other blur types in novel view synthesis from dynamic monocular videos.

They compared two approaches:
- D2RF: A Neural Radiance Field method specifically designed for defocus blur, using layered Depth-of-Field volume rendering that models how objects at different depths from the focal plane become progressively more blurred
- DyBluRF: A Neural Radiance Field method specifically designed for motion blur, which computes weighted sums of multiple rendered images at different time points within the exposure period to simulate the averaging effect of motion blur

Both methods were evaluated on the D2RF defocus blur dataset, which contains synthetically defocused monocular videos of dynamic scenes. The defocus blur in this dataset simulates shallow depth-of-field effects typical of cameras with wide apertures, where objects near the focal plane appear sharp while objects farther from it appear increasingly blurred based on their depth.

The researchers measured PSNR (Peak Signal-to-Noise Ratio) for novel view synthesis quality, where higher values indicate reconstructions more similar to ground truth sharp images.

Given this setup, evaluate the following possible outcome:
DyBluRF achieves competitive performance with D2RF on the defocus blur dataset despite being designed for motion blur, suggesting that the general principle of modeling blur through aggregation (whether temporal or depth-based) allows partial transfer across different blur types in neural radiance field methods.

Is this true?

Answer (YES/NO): NO